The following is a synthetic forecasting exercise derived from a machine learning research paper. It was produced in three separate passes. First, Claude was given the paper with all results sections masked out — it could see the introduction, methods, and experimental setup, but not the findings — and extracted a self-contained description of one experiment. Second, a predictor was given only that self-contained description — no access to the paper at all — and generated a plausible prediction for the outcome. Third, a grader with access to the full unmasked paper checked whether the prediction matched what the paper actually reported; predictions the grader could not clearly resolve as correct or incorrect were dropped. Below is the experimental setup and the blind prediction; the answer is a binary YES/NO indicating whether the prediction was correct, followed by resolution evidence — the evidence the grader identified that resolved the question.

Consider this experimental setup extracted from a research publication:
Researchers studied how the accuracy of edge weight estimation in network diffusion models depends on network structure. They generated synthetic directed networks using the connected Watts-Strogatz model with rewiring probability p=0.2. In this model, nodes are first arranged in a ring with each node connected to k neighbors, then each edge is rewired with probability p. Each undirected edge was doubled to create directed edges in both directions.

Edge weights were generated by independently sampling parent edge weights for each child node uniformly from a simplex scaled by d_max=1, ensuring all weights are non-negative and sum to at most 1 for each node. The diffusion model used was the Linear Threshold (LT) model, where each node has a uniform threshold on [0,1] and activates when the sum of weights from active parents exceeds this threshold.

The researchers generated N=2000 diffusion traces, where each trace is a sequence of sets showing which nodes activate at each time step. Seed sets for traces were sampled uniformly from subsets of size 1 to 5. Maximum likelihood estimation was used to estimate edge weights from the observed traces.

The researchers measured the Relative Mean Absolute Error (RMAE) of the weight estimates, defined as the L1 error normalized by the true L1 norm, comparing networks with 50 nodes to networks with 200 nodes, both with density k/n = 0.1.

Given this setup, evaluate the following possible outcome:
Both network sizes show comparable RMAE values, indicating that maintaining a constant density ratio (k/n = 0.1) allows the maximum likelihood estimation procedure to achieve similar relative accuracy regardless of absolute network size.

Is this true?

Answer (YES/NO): NO